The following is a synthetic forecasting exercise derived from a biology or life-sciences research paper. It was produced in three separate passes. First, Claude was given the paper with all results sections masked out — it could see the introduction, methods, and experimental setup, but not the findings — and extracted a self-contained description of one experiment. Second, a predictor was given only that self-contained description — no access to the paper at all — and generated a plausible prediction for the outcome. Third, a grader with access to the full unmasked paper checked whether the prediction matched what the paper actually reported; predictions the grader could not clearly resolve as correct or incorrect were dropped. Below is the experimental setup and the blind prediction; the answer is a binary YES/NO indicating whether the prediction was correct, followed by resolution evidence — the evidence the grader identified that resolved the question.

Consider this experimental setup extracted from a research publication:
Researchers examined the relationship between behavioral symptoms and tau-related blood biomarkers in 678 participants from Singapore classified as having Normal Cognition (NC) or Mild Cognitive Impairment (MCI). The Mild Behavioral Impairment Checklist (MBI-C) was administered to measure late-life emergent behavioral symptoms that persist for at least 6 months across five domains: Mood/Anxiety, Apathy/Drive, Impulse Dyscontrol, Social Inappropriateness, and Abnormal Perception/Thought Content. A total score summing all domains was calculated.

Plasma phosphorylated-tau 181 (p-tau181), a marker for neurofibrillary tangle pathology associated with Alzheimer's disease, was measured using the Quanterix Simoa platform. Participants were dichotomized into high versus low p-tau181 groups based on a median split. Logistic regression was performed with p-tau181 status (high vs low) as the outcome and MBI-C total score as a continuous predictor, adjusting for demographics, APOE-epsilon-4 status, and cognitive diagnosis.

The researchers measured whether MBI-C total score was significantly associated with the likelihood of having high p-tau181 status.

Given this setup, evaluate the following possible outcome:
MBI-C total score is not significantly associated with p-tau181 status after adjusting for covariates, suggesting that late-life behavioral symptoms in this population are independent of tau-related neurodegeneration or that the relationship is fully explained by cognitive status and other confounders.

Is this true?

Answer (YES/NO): NO